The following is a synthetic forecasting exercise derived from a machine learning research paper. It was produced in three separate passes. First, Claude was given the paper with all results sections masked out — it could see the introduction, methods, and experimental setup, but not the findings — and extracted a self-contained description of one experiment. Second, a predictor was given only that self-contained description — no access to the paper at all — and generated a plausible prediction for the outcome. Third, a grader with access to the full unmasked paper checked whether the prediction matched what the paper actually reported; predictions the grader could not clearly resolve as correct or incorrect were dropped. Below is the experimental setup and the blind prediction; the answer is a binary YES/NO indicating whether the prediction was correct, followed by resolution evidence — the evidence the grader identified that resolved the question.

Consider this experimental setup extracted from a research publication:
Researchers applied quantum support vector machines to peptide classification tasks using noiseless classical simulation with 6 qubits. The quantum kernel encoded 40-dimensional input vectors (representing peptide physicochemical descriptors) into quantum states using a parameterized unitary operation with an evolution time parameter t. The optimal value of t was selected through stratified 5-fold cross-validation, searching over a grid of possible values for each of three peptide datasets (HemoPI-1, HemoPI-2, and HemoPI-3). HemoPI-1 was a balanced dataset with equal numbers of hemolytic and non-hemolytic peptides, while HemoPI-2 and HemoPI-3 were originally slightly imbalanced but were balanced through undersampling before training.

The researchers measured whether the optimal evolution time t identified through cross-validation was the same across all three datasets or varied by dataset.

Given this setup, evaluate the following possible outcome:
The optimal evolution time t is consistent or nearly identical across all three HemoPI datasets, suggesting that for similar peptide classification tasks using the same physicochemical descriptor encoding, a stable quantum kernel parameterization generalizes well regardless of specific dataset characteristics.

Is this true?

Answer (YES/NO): NO